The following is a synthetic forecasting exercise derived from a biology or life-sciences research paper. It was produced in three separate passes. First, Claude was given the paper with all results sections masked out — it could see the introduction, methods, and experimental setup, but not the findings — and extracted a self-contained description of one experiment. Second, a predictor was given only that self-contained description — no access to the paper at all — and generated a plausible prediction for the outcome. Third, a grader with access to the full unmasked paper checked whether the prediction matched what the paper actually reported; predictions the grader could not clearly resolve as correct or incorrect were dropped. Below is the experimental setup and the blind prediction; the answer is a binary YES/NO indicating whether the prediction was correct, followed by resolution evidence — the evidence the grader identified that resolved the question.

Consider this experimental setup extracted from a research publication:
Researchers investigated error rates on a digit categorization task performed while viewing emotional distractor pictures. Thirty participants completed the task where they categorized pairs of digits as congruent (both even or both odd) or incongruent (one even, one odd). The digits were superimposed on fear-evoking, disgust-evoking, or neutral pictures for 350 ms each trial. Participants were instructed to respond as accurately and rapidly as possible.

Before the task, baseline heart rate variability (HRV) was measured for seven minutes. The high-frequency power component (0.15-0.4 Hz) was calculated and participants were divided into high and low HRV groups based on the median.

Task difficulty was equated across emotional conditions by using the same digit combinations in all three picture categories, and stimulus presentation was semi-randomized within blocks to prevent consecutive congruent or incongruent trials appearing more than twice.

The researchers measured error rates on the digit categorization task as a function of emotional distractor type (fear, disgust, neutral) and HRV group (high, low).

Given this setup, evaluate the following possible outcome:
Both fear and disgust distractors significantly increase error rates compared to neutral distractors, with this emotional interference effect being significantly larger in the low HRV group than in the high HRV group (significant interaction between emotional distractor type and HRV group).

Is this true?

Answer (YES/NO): NO